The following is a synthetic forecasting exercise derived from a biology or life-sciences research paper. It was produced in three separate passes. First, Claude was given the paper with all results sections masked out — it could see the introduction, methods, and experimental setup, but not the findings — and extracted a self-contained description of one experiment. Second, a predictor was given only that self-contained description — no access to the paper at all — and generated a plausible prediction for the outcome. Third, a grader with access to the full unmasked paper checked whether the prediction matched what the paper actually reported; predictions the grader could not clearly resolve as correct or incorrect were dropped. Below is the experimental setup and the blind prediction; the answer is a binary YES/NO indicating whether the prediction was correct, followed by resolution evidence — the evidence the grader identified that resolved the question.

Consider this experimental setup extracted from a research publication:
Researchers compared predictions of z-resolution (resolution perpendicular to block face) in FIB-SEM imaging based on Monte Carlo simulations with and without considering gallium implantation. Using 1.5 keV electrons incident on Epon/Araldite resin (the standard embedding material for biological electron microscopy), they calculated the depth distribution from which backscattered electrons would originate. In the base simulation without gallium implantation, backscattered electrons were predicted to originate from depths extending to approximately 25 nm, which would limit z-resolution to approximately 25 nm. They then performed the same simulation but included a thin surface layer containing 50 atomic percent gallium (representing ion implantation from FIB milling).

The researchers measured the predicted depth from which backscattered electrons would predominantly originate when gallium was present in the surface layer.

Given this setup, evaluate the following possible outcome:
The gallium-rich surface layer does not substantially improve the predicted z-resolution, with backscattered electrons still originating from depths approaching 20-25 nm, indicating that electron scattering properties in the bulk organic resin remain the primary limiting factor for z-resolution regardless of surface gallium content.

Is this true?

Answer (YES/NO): NO